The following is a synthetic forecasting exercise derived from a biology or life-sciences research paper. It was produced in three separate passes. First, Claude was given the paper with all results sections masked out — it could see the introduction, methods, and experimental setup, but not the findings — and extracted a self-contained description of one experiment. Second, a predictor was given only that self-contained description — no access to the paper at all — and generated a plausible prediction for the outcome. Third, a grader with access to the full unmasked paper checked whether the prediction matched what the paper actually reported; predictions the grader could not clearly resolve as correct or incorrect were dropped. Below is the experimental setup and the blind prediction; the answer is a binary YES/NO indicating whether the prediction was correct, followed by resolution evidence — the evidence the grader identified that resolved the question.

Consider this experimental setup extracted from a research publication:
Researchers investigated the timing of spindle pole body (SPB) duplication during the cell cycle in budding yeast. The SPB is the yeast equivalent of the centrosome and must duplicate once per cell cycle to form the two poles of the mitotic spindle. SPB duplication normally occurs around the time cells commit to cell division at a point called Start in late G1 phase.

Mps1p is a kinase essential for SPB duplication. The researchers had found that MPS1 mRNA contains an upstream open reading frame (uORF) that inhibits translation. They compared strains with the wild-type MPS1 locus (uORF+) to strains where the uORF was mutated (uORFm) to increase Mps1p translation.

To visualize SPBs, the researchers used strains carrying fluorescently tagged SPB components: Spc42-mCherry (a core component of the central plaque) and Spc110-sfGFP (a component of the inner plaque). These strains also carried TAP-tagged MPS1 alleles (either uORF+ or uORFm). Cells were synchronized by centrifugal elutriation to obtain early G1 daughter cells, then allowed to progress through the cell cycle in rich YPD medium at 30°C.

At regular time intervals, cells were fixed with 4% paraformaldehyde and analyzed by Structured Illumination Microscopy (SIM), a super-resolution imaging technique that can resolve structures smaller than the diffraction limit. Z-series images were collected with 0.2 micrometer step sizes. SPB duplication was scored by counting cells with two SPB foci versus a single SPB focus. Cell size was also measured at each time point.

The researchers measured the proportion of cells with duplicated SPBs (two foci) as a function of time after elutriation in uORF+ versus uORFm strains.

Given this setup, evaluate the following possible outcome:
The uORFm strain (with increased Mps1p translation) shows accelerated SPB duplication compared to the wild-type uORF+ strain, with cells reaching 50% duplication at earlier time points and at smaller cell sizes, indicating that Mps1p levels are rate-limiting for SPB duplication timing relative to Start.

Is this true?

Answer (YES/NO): YES